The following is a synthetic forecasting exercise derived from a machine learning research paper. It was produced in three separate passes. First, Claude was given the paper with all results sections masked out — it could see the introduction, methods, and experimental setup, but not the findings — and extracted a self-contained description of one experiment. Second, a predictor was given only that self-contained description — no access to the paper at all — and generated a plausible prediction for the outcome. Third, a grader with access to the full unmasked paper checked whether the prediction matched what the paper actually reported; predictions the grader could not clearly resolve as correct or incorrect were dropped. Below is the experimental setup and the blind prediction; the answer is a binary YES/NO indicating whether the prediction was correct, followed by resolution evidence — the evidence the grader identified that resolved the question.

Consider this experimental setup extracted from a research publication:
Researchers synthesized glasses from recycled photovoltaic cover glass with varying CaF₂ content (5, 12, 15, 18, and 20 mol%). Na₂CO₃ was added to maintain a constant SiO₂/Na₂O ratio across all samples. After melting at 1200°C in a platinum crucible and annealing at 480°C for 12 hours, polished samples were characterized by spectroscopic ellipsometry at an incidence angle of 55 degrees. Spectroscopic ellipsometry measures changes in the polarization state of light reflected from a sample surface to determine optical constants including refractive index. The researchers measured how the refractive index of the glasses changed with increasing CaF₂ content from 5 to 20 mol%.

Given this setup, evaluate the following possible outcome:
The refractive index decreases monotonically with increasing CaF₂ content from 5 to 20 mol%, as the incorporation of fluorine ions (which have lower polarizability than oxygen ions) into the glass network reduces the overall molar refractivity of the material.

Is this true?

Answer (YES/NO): NO